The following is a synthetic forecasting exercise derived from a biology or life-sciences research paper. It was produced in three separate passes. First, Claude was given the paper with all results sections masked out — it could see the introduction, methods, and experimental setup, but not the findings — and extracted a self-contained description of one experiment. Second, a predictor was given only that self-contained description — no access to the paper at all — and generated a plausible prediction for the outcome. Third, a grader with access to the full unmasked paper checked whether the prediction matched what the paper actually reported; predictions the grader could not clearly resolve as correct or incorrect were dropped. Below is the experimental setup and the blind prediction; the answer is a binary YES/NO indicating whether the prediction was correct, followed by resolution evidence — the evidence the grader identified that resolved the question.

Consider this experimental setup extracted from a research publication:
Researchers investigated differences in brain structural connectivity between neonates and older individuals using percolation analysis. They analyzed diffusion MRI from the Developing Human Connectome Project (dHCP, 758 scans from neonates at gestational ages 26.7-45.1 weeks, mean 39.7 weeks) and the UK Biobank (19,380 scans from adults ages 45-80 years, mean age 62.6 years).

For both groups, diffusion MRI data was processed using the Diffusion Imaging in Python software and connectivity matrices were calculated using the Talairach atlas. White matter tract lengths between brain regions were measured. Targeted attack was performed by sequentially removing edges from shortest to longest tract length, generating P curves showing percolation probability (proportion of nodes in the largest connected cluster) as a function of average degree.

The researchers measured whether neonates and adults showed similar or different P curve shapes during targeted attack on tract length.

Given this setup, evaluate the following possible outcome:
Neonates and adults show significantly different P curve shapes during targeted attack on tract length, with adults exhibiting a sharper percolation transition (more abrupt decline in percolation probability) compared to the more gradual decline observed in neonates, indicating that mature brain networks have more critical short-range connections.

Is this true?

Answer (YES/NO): NO